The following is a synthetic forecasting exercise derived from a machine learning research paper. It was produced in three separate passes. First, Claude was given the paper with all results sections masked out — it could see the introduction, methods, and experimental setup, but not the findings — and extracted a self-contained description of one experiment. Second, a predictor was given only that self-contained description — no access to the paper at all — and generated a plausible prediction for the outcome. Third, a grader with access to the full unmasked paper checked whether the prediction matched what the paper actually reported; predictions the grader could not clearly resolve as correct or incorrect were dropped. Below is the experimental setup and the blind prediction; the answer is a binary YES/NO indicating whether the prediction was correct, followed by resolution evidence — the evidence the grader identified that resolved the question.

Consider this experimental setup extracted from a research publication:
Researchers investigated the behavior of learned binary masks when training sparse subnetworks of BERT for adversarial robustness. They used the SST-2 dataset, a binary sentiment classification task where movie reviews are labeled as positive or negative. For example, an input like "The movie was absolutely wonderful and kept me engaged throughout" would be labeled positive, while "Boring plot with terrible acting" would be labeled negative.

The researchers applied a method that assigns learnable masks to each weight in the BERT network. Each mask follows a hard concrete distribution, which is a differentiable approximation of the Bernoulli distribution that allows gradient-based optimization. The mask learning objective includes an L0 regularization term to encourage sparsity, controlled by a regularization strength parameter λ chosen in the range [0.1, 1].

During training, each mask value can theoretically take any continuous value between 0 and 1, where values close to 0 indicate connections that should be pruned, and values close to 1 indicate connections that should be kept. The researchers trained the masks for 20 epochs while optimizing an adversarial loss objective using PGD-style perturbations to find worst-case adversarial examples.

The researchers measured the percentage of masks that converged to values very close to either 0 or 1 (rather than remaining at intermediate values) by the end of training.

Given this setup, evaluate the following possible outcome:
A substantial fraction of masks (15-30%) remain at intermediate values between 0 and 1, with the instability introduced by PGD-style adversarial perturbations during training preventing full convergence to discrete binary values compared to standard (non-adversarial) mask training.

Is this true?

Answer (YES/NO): NO